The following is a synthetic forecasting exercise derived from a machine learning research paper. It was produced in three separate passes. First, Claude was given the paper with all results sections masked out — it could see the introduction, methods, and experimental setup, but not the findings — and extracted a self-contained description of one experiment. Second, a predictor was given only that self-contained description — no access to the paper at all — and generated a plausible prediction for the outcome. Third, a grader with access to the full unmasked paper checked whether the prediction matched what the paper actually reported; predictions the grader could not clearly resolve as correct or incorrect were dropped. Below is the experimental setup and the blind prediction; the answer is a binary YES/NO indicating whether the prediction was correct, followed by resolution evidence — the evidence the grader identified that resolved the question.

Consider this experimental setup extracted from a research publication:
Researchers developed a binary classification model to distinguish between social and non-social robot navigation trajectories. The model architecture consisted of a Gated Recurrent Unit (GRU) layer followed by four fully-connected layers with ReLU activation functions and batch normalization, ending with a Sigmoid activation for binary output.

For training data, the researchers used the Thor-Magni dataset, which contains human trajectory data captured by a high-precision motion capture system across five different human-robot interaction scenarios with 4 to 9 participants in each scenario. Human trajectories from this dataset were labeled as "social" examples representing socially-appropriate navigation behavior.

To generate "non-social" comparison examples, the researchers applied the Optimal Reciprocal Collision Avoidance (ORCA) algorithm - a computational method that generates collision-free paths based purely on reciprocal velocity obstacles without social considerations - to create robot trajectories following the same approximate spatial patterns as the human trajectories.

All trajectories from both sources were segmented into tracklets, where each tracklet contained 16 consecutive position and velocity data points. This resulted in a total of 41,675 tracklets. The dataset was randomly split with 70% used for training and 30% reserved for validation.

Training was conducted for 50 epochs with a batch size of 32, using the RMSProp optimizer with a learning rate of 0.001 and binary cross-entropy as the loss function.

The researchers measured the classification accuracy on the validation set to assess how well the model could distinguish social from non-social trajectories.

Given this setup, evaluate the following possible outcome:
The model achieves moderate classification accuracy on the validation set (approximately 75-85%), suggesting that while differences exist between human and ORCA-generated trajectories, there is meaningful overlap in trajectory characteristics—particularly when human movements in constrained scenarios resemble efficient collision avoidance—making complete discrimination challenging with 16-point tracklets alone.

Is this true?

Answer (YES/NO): NO